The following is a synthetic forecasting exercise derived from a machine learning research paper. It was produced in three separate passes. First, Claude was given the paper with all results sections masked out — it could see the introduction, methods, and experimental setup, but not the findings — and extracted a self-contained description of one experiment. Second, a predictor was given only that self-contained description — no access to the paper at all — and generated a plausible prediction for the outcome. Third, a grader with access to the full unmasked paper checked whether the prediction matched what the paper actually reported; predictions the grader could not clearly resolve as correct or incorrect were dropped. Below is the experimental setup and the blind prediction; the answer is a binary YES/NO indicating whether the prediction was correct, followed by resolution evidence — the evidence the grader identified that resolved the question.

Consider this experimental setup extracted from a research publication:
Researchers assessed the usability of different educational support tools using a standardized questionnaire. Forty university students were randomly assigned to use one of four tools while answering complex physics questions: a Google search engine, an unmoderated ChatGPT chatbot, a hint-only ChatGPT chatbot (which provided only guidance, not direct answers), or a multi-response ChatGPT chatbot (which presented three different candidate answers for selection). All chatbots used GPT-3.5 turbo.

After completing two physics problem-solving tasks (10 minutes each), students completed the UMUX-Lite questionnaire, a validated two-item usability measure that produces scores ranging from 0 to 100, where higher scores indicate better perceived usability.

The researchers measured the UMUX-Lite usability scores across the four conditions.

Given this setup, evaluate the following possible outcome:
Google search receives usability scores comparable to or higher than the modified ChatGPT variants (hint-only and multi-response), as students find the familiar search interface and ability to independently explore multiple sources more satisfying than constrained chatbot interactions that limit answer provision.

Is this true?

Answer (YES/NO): YES